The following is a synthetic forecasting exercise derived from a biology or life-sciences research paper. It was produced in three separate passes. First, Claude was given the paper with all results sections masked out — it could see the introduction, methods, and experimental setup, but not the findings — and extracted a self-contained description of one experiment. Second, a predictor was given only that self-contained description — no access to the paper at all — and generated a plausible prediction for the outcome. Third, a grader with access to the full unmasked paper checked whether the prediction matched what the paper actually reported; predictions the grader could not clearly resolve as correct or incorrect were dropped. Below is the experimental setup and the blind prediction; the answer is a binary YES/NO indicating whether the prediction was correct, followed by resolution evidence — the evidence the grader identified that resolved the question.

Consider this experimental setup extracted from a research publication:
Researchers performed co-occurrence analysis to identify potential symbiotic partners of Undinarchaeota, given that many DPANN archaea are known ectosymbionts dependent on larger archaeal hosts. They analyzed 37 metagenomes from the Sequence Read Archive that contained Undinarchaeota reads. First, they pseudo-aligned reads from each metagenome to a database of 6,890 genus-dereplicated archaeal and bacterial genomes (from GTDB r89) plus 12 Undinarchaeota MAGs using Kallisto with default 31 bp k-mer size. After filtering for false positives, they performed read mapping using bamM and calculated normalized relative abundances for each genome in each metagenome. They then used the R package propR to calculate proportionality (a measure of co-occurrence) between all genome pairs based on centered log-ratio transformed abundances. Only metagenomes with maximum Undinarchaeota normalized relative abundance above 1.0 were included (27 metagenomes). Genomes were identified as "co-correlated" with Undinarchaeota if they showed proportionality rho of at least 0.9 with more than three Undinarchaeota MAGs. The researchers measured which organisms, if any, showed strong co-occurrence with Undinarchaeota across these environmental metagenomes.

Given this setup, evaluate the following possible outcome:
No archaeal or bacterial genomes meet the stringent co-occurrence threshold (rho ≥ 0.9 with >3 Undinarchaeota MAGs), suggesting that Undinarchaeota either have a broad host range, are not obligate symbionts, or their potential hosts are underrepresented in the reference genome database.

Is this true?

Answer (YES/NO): NO